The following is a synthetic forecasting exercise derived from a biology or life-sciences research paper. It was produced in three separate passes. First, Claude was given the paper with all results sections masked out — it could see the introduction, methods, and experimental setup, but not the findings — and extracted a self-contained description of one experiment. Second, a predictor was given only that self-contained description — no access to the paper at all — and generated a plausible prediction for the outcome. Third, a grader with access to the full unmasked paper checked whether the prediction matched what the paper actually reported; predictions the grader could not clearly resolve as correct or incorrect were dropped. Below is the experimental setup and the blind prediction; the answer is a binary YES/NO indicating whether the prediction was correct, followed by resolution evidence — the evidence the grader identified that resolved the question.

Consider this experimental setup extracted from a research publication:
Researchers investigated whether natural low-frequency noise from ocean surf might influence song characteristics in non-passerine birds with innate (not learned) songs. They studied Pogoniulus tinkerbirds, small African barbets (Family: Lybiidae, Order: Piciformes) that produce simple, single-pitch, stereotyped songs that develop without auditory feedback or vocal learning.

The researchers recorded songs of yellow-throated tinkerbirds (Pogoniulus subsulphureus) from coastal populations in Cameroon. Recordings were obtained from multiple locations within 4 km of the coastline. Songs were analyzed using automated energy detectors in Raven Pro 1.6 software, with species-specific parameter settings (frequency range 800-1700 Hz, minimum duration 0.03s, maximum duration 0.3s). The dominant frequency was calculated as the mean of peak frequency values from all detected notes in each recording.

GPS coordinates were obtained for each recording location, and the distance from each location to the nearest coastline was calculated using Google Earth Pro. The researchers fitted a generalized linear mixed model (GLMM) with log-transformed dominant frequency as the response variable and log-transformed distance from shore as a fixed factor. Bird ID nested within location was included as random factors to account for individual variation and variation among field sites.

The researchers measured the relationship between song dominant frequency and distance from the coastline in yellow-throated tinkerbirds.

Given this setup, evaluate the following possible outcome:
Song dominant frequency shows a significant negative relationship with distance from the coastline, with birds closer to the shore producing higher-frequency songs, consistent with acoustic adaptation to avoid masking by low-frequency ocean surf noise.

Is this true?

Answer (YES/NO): YES